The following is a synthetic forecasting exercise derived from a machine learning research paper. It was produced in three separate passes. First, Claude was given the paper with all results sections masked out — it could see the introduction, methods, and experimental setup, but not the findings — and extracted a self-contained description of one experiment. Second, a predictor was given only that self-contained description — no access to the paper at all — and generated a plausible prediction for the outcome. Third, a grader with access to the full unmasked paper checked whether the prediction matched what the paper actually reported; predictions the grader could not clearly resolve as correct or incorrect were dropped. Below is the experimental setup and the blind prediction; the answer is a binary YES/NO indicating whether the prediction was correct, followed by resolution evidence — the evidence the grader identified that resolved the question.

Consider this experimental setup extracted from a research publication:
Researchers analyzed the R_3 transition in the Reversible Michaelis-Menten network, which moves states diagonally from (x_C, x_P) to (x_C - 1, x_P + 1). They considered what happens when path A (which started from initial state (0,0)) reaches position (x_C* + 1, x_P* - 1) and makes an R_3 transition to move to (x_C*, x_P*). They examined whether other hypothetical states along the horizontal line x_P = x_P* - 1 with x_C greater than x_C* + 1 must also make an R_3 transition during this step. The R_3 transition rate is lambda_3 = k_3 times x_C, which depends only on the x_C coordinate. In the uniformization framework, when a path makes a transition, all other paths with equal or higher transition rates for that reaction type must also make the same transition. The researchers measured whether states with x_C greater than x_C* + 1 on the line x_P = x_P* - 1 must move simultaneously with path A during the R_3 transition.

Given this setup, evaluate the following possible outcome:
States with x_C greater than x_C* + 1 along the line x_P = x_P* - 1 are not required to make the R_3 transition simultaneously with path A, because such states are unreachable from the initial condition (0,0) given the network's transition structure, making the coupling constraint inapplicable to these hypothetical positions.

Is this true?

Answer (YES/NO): NO